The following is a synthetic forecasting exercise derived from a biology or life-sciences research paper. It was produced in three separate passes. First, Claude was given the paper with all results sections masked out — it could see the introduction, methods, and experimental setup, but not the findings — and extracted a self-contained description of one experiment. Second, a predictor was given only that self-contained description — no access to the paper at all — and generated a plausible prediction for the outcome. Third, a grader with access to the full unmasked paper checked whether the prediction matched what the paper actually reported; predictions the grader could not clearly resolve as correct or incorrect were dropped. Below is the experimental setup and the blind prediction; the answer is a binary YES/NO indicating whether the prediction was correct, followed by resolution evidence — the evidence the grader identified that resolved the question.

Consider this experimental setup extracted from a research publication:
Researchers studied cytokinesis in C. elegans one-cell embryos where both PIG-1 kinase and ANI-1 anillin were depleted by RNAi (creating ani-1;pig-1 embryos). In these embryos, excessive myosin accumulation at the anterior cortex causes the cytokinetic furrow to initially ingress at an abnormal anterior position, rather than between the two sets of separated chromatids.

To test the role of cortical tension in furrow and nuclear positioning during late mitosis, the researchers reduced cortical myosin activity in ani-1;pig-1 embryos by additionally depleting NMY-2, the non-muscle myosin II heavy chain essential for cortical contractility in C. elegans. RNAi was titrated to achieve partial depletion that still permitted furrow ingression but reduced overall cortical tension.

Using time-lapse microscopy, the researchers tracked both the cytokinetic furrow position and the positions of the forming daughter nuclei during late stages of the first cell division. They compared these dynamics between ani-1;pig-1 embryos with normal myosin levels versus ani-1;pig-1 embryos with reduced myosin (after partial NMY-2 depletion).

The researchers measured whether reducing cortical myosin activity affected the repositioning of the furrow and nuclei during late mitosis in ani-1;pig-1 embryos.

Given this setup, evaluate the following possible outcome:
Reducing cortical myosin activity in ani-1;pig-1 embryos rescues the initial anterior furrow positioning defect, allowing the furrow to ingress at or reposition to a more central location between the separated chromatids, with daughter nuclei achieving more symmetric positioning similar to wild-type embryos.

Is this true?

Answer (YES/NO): NO